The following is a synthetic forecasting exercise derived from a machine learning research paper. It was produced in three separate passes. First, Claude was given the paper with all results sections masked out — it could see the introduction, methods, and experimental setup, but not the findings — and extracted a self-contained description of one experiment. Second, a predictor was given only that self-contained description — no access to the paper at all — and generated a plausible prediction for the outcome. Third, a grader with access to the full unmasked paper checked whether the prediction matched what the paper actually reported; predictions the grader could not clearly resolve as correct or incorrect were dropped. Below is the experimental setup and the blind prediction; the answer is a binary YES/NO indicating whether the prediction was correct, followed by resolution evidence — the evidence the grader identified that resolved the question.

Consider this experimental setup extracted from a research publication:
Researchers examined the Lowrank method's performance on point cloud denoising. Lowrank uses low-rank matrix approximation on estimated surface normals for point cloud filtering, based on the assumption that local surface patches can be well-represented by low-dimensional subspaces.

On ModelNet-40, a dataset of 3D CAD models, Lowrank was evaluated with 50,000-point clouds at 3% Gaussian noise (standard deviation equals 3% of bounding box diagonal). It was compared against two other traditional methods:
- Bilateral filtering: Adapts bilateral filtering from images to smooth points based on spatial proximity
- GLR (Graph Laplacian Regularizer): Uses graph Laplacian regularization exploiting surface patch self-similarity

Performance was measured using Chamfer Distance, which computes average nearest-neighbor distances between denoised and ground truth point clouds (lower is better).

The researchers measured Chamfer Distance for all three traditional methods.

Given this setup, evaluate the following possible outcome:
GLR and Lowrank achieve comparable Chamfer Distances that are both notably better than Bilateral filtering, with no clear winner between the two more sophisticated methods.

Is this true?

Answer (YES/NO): NO